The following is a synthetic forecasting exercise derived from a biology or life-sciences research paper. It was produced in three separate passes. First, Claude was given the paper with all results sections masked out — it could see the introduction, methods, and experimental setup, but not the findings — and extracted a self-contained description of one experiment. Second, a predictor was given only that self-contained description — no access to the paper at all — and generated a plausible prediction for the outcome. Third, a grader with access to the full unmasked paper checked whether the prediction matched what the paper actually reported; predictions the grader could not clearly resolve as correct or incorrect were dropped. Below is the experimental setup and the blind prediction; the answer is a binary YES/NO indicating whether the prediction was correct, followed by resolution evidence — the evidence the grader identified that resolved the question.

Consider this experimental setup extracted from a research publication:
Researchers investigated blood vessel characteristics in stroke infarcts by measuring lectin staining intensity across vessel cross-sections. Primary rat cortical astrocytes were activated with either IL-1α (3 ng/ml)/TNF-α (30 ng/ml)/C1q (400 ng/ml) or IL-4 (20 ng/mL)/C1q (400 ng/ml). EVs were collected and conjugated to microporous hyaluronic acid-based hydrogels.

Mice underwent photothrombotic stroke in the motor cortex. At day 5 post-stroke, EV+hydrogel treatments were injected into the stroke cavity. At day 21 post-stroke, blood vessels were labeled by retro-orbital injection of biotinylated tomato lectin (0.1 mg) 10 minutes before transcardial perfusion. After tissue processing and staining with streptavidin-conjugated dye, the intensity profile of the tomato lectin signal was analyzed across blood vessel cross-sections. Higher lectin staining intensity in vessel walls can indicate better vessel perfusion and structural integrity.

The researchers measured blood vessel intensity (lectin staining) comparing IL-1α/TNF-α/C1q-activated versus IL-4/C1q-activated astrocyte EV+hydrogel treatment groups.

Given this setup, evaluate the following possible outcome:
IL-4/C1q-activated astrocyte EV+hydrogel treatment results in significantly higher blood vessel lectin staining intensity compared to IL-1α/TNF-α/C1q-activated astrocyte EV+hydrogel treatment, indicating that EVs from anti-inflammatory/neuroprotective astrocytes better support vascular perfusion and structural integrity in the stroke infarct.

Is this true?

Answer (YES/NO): YES